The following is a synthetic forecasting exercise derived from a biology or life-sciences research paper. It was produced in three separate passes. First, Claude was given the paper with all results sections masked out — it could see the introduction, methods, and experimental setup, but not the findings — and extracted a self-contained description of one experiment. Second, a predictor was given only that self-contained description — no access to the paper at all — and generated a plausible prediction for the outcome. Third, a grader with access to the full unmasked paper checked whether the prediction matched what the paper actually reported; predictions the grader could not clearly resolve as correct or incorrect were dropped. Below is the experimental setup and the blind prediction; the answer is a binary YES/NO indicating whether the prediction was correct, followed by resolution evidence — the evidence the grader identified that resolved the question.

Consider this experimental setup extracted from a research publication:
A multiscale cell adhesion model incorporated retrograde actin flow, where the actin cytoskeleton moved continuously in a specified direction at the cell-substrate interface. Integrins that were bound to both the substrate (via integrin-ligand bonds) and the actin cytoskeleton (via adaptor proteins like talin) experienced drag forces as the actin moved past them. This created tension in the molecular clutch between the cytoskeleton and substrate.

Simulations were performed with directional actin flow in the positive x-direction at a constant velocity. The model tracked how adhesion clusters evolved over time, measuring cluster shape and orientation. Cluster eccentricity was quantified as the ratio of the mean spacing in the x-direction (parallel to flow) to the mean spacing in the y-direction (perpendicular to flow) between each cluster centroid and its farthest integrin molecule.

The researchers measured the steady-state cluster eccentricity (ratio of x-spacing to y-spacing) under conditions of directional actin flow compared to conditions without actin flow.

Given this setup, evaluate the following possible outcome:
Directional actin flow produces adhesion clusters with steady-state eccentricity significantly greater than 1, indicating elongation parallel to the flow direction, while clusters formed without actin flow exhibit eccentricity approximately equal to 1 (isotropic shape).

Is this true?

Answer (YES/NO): YES